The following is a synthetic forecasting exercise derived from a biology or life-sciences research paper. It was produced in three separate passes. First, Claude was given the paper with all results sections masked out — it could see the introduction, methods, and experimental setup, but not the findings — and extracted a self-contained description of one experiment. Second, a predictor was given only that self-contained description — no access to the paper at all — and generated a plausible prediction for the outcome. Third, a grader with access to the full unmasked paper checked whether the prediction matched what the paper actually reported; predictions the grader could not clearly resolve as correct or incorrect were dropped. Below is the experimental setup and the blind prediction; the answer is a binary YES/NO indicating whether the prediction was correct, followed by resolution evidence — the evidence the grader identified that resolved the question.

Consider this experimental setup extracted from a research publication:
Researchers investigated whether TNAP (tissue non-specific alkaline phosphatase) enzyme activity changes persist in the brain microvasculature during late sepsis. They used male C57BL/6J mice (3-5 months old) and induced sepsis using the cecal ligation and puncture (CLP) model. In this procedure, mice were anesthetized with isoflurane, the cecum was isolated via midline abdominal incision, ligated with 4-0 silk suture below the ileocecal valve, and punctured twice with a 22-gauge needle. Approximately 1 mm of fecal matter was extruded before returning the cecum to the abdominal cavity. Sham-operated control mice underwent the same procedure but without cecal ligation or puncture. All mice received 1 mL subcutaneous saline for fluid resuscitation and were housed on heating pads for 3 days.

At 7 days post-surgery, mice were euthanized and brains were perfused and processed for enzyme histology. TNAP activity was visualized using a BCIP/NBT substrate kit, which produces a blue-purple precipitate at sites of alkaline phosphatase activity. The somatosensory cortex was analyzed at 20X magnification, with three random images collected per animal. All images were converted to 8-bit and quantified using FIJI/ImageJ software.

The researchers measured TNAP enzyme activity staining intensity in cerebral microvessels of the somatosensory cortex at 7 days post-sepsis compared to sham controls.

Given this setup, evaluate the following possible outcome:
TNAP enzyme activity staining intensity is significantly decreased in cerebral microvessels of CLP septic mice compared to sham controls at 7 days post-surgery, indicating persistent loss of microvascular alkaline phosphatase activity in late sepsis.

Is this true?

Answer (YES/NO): YES